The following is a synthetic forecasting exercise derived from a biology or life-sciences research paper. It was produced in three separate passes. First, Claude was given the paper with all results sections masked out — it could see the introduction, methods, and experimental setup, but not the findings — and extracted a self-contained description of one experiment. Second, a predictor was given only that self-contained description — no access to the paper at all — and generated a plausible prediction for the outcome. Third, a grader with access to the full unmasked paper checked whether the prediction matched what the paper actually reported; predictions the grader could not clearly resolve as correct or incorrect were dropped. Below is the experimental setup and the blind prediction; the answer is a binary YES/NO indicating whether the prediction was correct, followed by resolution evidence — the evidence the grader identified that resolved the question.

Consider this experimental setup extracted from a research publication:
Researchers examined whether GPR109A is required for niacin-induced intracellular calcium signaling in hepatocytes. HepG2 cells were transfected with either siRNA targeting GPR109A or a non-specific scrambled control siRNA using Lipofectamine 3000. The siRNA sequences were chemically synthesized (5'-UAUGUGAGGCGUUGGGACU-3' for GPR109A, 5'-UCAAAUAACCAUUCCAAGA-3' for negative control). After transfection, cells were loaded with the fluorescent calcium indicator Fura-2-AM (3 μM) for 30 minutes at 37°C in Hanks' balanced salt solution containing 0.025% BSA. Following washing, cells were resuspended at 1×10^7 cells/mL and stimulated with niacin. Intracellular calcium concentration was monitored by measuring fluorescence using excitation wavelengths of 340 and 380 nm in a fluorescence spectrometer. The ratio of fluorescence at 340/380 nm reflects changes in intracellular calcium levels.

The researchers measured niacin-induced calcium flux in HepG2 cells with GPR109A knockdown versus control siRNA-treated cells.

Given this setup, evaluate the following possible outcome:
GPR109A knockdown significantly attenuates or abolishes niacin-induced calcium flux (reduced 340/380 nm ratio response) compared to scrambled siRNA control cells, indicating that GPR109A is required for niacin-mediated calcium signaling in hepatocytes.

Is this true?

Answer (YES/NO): YES